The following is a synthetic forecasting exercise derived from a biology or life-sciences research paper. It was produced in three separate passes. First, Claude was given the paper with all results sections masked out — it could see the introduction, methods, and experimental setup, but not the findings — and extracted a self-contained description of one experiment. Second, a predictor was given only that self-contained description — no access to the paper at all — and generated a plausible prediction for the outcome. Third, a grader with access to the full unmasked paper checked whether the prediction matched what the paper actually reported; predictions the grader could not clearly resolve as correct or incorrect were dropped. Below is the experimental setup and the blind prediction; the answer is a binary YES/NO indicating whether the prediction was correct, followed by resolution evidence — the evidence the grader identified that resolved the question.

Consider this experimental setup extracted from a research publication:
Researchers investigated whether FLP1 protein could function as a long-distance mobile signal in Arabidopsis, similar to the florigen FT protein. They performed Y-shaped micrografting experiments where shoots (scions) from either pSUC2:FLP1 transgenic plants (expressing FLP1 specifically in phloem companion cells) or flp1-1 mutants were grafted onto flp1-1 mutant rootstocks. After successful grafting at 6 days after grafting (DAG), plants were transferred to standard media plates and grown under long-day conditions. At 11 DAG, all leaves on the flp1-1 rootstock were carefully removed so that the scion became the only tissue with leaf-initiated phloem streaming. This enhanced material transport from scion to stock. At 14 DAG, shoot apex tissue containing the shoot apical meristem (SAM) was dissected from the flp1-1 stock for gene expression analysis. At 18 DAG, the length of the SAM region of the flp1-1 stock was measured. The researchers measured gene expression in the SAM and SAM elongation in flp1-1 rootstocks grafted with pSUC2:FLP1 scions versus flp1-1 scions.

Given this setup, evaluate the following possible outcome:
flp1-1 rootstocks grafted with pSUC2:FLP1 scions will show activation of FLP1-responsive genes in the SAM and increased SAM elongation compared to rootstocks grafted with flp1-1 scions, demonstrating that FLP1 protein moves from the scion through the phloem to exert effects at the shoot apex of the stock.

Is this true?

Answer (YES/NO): YES